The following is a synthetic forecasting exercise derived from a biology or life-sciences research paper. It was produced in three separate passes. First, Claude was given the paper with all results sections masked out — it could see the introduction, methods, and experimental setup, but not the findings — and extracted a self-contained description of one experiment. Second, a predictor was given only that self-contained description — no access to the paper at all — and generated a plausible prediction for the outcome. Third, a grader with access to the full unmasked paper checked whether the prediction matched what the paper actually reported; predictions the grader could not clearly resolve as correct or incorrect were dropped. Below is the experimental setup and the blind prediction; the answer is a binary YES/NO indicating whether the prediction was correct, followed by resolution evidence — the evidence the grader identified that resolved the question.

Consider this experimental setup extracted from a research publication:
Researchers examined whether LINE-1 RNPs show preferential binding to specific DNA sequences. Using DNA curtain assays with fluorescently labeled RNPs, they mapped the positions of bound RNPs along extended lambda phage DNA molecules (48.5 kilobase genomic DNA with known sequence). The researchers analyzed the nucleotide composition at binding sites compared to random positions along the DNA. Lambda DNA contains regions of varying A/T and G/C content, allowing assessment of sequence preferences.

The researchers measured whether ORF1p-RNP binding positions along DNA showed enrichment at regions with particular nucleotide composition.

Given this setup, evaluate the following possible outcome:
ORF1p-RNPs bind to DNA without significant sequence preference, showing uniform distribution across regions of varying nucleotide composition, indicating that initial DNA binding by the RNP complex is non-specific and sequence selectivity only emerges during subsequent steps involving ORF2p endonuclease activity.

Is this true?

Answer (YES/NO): NO